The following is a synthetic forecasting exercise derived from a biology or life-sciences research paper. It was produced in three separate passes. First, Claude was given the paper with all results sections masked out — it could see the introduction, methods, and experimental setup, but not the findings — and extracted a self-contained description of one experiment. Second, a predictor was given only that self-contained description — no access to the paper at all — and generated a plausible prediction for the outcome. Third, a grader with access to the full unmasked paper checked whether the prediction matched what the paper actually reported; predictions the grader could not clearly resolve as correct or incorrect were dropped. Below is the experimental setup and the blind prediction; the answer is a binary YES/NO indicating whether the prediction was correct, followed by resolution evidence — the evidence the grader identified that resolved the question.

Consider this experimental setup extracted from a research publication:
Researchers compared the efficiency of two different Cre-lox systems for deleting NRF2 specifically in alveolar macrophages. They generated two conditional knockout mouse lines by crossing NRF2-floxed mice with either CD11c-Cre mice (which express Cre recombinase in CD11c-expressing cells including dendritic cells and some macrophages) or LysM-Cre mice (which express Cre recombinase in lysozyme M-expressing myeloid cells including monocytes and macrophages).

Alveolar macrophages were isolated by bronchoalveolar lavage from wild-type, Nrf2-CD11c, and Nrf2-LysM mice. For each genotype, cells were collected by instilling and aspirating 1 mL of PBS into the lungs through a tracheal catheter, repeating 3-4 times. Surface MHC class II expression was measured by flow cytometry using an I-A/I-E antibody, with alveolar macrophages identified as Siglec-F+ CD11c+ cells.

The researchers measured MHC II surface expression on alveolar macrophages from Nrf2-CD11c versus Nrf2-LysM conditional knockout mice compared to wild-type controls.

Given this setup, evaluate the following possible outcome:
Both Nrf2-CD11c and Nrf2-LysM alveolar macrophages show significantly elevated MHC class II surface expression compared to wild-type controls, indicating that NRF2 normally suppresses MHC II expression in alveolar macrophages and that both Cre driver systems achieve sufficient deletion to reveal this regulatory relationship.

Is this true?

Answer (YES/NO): YES